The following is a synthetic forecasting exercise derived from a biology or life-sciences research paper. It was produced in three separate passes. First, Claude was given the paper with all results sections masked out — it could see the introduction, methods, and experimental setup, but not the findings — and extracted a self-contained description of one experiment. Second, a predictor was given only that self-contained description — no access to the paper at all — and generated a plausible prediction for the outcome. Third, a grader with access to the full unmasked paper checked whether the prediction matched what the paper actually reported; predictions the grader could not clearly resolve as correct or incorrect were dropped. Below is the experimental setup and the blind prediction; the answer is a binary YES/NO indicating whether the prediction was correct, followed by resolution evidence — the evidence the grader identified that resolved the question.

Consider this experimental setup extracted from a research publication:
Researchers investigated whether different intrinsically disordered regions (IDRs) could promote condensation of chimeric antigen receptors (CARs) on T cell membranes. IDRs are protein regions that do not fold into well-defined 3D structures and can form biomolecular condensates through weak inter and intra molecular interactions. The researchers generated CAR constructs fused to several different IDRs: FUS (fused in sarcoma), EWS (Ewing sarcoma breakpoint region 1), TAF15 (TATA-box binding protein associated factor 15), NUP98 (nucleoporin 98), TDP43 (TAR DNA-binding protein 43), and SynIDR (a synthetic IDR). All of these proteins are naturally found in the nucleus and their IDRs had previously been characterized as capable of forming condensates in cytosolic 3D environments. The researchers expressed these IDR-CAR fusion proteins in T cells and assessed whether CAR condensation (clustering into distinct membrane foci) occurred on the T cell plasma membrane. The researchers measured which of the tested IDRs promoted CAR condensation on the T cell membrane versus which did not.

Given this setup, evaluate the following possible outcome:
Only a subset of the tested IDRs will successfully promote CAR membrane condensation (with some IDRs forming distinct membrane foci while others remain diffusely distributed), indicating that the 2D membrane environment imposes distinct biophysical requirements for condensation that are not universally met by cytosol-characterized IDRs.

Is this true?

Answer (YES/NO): YES